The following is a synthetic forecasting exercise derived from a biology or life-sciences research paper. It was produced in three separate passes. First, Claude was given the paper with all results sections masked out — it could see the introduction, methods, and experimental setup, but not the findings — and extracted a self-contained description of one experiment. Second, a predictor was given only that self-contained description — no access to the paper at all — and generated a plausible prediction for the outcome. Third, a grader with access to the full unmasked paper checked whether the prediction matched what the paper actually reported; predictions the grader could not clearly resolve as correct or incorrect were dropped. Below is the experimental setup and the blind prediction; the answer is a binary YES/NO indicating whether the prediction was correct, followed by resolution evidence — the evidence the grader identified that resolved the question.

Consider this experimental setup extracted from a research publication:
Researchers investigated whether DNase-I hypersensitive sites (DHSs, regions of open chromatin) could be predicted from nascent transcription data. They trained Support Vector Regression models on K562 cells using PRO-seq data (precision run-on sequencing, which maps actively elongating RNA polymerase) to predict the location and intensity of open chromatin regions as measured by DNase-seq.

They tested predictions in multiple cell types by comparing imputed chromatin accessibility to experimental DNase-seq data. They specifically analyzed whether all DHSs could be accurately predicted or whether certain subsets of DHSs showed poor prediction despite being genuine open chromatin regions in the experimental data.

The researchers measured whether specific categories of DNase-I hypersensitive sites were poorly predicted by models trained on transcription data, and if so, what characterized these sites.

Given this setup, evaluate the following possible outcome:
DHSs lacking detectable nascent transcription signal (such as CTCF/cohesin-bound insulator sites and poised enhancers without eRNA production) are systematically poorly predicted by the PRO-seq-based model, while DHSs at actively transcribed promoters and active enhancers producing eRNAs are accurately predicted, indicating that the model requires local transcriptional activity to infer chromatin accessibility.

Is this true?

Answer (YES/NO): YES